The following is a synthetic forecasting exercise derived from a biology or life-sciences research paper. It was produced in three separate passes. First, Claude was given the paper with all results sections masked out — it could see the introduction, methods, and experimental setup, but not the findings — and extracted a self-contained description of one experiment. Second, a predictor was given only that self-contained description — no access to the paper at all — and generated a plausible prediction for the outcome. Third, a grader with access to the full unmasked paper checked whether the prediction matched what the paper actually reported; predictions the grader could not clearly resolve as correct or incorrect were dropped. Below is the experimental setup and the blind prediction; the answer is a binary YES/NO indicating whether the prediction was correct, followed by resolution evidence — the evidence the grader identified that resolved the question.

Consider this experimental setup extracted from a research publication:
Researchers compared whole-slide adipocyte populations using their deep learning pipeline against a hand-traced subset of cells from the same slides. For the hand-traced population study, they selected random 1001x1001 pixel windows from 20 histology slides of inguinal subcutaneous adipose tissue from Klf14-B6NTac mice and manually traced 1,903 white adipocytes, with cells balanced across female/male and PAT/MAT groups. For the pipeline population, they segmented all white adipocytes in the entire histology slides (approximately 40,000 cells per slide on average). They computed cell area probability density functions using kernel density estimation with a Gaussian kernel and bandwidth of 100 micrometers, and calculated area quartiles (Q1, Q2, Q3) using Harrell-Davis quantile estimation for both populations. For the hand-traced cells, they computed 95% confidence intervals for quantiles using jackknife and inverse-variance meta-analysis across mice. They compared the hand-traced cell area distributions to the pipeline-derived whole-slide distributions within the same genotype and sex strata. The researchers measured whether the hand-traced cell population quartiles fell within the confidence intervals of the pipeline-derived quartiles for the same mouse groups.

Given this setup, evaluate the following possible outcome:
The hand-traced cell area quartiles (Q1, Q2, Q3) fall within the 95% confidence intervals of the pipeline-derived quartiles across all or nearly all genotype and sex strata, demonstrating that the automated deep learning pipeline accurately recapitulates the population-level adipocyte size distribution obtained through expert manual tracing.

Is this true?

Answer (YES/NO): NO